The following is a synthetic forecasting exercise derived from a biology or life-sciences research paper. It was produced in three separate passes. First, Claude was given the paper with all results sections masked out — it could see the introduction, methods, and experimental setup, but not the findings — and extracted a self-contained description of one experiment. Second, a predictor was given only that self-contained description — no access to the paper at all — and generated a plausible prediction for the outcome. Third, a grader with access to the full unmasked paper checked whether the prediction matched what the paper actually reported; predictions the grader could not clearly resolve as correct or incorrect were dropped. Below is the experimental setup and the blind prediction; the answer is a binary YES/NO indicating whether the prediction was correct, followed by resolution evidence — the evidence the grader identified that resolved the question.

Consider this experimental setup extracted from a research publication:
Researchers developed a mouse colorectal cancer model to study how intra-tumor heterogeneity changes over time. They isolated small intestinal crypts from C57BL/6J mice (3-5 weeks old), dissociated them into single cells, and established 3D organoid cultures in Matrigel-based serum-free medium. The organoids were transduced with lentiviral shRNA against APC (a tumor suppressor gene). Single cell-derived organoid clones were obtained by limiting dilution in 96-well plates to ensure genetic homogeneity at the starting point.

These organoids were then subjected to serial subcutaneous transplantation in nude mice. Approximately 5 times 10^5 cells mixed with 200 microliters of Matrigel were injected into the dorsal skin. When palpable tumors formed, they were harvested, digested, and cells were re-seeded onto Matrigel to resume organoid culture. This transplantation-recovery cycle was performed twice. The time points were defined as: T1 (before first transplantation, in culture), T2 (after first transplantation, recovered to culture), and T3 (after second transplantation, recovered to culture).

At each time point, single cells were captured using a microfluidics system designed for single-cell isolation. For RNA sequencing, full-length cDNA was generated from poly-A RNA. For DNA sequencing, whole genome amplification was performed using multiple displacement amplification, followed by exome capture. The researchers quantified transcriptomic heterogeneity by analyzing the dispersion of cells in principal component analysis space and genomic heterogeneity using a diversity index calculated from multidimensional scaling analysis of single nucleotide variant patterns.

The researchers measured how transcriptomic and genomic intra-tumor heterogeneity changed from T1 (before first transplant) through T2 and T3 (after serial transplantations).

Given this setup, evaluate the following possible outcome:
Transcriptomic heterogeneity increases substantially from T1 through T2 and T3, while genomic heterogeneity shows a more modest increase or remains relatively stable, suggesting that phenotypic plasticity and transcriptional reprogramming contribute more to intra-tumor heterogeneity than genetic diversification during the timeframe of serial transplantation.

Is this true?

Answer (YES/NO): NO